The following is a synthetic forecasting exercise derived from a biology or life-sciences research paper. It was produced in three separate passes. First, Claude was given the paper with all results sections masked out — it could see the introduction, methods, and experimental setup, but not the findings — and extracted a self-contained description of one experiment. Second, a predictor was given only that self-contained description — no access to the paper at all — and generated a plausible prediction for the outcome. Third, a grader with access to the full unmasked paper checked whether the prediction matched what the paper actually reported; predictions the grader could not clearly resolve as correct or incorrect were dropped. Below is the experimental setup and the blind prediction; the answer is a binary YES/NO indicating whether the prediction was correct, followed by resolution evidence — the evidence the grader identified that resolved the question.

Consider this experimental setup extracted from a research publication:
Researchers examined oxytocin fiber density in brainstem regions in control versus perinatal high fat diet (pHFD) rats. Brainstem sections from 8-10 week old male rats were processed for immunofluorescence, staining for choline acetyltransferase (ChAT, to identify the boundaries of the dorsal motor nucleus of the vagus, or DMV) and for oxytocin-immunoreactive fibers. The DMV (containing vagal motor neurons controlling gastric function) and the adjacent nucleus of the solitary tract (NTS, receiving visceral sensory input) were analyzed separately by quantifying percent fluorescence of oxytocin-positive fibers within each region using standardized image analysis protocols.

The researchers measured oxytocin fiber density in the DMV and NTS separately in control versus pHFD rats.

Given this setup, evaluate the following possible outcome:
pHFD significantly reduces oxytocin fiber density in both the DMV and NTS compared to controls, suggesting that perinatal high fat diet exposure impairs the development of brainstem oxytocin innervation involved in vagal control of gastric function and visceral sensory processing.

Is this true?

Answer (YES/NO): YES